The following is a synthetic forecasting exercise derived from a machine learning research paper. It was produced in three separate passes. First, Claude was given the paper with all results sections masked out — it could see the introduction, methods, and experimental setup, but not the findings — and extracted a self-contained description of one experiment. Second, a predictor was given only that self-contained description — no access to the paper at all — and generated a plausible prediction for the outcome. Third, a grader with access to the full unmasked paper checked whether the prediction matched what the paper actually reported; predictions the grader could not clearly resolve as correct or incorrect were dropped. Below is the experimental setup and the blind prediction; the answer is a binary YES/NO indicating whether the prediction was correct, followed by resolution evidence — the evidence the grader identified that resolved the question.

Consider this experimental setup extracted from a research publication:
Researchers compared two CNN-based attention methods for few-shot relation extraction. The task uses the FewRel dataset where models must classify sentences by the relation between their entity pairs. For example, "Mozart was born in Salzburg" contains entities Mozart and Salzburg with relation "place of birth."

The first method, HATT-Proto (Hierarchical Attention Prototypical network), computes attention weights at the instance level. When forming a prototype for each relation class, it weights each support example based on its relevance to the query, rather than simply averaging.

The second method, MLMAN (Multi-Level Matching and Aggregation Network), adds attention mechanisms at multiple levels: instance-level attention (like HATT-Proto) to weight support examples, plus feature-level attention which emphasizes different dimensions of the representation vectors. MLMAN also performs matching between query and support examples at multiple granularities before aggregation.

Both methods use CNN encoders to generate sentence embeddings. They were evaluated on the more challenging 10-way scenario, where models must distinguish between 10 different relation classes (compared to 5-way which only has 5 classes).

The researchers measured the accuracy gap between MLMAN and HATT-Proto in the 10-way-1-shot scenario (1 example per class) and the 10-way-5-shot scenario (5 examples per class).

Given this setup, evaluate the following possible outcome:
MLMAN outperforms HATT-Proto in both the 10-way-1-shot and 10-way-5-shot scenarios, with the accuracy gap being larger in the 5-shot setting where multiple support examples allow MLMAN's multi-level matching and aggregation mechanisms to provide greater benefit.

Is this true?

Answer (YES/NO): NO